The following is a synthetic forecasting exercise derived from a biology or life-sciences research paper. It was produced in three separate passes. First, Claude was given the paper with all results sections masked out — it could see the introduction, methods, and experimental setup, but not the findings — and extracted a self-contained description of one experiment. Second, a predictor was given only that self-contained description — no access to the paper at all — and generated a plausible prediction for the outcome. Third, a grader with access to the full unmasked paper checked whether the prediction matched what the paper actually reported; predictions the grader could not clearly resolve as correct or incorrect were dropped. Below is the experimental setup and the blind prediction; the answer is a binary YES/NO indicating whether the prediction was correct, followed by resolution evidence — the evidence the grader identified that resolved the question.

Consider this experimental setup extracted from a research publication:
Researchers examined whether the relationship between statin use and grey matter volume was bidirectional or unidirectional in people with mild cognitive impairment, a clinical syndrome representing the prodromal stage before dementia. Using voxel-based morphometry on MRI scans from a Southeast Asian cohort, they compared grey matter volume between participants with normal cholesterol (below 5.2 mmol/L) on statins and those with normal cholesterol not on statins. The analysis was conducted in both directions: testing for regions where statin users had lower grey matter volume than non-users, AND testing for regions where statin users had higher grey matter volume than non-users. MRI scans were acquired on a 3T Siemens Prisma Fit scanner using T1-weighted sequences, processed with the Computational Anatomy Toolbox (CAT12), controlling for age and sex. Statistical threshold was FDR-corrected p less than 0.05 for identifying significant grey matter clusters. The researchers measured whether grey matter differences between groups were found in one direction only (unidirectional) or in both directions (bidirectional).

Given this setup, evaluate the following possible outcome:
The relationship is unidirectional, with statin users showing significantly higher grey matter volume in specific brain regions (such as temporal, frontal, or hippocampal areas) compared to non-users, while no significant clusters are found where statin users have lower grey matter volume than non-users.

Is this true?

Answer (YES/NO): NO